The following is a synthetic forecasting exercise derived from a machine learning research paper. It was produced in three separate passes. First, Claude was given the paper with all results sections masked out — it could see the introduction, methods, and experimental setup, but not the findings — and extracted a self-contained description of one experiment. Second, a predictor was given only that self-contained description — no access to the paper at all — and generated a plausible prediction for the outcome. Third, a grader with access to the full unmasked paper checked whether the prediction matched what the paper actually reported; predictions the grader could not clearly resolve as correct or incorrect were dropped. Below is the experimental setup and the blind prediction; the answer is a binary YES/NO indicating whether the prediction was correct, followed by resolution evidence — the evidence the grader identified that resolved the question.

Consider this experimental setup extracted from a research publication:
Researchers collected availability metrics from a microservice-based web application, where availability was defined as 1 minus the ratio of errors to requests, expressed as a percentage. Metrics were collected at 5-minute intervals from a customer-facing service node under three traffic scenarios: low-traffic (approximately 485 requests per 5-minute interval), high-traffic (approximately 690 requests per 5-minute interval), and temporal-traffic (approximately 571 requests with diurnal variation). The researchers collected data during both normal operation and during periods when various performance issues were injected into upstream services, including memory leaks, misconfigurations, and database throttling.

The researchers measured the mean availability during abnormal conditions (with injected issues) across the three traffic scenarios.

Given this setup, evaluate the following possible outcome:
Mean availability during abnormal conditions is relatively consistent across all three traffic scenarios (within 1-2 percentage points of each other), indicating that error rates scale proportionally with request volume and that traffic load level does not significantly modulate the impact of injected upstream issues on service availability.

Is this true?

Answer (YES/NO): YES